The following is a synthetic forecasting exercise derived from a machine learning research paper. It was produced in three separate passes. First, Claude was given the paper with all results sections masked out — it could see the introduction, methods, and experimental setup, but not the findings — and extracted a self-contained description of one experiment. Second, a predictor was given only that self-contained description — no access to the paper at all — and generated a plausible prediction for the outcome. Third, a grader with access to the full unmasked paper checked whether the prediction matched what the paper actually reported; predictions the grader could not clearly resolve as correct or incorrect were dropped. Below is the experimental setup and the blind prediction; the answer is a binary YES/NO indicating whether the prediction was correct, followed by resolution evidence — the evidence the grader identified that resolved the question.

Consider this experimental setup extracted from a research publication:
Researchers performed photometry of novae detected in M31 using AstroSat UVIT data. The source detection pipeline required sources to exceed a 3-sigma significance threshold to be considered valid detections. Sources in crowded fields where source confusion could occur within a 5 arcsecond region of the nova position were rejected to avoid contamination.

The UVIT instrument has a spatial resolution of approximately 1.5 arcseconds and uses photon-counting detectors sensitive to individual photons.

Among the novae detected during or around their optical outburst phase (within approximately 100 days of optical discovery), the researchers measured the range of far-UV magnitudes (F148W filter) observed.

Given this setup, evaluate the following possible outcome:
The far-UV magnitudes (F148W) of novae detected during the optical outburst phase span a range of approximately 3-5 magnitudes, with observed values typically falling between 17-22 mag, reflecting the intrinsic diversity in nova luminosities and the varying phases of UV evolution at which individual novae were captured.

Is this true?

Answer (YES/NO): NO